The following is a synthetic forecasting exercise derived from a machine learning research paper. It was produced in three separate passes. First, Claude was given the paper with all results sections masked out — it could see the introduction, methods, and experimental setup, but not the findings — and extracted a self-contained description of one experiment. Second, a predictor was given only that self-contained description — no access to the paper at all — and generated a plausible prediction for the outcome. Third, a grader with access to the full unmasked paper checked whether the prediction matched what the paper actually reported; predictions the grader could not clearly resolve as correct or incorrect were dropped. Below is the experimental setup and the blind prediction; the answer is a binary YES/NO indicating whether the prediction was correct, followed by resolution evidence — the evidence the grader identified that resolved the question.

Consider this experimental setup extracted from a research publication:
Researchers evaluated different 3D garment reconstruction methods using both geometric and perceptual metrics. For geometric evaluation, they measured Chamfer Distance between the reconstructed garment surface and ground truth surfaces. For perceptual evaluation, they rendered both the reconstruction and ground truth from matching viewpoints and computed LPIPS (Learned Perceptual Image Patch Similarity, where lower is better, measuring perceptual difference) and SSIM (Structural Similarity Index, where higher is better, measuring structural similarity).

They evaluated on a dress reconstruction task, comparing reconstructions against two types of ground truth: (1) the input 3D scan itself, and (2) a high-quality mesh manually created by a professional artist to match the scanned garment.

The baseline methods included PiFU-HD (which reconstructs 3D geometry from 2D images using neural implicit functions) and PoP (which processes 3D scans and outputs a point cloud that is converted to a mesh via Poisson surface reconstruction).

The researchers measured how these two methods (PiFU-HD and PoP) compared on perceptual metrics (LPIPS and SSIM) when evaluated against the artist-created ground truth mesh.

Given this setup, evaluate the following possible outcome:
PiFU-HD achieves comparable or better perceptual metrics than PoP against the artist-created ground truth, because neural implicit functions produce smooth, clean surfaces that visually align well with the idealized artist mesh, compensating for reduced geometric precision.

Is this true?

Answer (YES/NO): NO